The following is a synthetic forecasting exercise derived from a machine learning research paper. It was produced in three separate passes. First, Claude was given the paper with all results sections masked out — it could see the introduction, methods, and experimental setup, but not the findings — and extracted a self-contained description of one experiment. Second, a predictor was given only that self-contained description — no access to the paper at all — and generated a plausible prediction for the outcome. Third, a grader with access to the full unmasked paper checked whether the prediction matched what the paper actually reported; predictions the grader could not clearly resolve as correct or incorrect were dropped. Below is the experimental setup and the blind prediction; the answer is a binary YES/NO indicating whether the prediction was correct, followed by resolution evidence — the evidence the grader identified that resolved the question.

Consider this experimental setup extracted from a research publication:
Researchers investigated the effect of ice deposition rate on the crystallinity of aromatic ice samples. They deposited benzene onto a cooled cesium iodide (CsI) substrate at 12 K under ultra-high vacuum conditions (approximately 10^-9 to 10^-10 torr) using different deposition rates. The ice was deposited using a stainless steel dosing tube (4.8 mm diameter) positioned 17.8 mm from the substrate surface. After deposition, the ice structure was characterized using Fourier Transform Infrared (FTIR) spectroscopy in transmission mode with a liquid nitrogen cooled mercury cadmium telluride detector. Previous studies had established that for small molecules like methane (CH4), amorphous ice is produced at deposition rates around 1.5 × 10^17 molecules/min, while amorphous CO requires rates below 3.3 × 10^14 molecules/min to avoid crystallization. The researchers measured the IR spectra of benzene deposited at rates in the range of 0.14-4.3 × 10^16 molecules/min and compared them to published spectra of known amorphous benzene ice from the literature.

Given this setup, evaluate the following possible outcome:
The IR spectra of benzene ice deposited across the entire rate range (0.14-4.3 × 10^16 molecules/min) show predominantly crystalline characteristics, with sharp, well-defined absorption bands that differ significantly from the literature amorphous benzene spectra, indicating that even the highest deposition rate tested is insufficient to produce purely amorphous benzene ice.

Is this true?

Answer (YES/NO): NO